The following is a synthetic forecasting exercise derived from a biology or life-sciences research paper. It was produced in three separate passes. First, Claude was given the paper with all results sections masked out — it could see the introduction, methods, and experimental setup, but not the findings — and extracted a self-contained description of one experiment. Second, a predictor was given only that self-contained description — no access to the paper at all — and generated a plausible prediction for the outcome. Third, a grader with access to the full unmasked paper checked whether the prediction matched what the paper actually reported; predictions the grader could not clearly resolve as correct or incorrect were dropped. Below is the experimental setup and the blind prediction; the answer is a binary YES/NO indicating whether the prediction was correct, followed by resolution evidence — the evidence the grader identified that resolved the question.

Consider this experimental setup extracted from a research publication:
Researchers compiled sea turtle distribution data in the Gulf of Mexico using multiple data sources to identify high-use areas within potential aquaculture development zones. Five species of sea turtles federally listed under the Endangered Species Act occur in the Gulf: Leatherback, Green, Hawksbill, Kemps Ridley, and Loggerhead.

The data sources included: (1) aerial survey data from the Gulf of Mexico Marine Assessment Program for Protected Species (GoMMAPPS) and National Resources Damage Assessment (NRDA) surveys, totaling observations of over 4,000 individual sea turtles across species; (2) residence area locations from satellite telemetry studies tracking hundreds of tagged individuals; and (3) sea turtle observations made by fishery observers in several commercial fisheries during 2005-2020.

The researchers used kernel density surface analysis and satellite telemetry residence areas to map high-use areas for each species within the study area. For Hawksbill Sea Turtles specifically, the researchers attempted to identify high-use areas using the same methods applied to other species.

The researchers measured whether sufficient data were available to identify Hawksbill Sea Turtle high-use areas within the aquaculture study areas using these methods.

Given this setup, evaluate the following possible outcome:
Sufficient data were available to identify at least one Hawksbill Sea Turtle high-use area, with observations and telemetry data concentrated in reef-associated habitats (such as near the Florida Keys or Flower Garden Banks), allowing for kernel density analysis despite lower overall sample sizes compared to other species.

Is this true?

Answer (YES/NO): NO